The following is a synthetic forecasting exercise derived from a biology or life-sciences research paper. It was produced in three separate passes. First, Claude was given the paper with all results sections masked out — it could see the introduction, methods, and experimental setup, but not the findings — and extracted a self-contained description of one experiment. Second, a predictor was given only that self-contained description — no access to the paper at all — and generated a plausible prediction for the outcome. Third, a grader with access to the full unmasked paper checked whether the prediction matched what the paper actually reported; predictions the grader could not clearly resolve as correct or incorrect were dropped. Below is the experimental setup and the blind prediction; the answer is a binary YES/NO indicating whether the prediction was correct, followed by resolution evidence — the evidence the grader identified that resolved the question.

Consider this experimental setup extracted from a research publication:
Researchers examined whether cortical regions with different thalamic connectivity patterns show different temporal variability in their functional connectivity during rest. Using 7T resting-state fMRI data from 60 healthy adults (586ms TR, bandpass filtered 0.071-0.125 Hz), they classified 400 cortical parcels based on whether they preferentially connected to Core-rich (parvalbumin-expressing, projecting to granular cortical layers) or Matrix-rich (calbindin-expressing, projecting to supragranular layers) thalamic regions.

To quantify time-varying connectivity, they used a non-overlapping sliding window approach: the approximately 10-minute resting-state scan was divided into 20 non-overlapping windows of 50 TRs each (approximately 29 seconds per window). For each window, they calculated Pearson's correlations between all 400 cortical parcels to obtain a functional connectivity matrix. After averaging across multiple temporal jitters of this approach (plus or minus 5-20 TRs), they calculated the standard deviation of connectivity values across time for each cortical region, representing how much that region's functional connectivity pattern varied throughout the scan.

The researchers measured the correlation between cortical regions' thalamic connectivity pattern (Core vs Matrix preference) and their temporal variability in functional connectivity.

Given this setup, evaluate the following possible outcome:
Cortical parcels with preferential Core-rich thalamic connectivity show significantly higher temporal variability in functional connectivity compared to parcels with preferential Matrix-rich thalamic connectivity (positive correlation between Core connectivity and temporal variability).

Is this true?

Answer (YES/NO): NO